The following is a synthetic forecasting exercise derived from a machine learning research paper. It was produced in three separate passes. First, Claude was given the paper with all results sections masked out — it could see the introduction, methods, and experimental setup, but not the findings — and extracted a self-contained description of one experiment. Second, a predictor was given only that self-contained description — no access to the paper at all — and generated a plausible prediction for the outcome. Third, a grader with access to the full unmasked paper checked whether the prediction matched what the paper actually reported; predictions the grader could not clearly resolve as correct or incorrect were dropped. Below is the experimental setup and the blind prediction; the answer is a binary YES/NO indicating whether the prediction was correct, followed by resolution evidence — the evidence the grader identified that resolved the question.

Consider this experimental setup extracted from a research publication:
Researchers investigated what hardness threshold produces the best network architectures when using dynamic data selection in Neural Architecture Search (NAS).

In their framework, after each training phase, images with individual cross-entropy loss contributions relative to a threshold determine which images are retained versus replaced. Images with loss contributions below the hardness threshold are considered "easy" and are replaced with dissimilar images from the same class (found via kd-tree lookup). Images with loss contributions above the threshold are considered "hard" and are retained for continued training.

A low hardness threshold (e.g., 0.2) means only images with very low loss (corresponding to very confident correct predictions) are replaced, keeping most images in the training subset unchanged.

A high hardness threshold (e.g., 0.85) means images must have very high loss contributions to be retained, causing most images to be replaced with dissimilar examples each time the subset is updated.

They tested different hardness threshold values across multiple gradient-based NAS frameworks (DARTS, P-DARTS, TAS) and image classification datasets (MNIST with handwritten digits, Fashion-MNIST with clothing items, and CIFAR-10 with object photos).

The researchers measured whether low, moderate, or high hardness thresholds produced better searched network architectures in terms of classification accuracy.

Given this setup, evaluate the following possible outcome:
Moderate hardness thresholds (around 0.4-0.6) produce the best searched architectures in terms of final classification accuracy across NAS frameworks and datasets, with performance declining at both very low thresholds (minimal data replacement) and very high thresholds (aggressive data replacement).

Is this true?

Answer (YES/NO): NO